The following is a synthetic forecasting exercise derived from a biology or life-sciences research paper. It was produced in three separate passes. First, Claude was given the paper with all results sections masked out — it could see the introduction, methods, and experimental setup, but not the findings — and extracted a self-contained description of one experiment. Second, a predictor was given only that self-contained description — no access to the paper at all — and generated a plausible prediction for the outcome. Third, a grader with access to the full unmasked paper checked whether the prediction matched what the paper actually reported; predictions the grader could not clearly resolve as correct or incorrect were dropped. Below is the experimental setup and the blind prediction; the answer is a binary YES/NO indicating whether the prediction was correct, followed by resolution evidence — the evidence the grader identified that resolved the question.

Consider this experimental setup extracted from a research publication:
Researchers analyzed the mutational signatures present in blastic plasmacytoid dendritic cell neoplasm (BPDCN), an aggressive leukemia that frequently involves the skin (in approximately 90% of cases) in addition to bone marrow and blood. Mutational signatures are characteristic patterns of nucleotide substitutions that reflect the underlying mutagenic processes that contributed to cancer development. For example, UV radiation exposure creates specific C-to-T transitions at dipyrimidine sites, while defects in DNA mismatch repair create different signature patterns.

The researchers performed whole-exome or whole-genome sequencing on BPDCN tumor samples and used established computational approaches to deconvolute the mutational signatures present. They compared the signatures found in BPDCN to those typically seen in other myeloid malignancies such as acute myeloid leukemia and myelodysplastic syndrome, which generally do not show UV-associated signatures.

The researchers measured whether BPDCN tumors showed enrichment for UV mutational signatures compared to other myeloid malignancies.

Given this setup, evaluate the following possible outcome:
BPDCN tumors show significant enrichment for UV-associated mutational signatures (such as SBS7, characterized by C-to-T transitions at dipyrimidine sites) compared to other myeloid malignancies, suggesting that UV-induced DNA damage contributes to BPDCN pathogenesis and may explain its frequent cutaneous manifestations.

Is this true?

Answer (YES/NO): YES